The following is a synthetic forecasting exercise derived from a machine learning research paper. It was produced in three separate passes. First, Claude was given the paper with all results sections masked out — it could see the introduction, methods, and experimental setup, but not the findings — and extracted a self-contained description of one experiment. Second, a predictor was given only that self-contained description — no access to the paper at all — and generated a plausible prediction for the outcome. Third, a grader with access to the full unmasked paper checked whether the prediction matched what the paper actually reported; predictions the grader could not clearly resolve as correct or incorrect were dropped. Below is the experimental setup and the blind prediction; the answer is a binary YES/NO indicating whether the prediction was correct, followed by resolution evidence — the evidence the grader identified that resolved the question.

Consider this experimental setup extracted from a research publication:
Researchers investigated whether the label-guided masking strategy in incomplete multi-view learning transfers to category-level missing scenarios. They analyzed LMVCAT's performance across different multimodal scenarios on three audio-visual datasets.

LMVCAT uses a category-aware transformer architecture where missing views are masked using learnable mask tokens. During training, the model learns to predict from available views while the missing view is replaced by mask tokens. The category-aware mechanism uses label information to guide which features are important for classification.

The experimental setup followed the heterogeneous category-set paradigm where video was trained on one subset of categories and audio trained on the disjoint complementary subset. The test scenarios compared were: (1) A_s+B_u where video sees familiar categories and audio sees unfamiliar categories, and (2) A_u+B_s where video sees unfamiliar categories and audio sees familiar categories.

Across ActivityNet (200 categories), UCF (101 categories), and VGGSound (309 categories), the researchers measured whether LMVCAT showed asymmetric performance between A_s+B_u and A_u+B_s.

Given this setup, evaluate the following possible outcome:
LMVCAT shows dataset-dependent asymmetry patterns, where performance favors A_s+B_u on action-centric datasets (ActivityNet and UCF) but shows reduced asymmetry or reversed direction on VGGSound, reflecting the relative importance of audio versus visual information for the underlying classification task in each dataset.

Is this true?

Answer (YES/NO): NO